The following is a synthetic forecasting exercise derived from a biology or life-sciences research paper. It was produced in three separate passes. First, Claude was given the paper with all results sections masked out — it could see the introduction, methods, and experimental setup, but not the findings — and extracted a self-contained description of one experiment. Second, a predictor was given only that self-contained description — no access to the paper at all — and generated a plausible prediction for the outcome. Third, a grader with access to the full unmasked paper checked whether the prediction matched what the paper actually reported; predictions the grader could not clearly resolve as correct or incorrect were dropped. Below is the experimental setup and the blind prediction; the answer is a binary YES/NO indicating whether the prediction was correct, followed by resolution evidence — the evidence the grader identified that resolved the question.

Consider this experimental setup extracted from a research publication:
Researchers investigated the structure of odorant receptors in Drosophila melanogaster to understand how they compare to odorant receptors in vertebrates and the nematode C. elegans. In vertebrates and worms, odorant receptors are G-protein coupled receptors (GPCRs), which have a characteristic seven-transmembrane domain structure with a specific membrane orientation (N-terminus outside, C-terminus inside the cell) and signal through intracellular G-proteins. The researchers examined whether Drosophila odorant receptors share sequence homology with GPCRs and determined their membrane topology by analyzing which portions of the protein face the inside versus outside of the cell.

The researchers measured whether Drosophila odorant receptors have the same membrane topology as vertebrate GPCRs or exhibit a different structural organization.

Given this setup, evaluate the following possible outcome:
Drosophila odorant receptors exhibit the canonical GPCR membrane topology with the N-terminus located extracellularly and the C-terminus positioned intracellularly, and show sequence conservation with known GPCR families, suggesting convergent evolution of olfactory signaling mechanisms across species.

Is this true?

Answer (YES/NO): NO